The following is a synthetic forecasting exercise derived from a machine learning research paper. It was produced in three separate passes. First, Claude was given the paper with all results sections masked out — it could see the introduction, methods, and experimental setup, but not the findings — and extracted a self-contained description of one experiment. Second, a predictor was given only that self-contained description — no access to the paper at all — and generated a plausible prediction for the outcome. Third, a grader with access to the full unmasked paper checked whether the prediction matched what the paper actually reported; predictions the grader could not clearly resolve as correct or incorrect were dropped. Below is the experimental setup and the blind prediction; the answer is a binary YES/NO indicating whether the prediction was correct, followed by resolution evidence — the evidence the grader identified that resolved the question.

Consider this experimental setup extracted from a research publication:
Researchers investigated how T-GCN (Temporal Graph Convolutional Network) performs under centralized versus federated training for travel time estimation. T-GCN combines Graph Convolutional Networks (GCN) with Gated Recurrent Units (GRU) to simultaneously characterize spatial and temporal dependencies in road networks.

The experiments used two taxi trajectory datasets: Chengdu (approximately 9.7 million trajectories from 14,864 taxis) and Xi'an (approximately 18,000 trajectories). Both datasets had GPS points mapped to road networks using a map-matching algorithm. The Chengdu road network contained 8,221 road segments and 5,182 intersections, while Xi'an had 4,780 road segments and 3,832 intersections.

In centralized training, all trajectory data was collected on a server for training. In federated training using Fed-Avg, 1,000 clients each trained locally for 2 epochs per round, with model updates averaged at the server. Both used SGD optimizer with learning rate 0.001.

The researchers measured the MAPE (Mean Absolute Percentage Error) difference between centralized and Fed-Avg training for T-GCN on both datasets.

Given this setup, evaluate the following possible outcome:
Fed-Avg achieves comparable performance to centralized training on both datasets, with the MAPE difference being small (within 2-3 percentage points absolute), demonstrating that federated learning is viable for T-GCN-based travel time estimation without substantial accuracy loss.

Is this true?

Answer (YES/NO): NO